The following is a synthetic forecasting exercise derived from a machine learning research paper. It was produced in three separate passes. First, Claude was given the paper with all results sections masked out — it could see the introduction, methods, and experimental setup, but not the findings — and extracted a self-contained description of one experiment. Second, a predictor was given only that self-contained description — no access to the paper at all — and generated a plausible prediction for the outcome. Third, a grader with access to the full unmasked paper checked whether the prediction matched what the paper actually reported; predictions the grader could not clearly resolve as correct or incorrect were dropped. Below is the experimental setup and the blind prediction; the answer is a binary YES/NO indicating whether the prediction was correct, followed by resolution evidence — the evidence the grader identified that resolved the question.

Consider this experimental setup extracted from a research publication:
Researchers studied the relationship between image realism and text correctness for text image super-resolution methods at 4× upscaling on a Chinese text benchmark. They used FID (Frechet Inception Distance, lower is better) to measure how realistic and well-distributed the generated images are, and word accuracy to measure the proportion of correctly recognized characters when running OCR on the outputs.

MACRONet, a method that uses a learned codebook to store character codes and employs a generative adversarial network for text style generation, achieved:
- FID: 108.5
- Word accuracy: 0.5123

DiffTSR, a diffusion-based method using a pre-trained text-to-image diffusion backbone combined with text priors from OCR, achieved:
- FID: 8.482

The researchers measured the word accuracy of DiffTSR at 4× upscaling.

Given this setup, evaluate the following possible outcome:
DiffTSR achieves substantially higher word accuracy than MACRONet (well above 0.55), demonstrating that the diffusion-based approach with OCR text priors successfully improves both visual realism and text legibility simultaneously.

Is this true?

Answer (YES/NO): YES